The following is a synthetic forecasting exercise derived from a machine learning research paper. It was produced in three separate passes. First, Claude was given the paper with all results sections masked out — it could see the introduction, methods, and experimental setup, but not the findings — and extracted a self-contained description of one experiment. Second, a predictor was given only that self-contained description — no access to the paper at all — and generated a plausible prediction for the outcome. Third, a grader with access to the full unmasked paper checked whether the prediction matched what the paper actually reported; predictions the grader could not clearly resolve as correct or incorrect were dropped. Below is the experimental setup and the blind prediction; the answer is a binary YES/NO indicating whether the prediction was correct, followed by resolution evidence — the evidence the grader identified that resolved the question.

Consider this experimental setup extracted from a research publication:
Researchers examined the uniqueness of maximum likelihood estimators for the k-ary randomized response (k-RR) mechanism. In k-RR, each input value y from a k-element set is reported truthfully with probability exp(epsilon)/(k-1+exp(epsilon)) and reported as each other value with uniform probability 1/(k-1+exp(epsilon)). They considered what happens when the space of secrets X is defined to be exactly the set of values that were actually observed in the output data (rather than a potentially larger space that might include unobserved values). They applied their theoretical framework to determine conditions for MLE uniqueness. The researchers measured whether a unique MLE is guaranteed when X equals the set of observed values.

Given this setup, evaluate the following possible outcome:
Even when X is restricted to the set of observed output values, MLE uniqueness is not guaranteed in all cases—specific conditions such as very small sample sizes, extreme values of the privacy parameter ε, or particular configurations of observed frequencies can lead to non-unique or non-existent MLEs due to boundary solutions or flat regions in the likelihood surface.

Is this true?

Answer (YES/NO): NO